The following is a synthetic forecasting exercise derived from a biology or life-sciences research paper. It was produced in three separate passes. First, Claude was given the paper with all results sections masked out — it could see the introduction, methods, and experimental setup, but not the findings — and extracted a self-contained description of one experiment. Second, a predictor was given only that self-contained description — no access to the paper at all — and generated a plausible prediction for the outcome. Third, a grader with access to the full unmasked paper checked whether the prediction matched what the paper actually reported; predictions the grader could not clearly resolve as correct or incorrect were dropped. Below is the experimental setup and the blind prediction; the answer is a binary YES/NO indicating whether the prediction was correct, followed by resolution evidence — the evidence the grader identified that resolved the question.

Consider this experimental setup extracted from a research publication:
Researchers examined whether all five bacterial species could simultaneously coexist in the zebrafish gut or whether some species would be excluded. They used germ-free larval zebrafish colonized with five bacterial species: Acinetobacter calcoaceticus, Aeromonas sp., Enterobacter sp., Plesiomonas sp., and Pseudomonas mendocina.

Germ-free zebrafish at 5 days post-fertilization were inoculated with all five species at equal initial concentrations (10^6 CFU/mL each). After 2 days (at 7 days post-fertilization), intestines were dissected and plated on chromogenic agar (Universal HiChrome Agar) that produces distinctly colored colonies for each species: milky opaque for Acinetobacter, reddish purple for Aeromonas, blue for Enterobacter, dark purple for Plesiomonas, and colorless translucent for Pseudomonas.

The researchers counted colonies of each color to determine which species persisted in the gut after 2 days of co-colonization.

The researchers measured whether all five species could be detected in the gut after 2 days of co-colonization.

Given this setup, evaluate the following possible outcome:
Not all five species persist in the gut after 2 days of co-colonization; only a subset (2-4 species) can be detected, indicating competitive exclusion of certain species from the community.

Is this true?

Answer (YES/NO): NO